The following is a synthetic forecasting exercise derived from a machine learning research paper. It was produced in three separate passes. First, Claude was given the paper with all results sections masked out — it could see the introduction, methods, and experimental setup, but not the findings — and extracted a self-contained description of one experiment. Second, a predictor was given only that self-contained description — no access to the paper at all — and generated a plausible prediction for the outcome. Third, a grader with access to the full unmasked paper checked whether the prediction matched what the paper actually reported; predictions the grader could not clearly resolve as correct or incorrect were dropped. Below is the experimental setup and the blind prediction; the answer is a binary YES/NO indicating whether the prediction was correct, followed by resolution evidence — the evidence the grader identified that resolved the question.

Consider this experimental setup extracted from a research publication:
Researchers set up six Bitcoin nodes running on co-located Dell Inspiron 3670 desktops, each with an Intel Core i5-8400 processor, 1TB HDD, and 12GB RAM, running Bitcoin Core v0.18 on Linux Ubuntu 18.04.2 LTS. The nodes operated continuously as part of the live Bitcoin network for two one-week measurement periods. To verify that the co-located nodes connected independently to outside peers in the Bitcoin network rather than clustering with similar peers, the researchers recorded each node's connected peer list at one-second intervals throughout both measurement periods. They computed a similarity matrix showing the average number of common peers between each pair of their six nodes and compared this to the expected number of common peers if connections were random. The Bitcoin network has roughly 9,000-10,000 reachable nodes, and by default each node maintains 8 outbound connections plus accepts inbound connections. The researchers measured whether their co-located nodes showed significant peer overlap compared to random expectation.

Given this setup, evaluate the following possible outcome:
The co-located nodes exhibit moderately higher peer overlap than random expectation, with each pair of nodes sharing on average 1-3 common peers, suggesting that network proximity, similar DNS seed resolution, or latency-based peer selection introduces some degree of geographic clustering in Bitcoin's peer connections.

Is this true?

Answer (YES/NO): NO